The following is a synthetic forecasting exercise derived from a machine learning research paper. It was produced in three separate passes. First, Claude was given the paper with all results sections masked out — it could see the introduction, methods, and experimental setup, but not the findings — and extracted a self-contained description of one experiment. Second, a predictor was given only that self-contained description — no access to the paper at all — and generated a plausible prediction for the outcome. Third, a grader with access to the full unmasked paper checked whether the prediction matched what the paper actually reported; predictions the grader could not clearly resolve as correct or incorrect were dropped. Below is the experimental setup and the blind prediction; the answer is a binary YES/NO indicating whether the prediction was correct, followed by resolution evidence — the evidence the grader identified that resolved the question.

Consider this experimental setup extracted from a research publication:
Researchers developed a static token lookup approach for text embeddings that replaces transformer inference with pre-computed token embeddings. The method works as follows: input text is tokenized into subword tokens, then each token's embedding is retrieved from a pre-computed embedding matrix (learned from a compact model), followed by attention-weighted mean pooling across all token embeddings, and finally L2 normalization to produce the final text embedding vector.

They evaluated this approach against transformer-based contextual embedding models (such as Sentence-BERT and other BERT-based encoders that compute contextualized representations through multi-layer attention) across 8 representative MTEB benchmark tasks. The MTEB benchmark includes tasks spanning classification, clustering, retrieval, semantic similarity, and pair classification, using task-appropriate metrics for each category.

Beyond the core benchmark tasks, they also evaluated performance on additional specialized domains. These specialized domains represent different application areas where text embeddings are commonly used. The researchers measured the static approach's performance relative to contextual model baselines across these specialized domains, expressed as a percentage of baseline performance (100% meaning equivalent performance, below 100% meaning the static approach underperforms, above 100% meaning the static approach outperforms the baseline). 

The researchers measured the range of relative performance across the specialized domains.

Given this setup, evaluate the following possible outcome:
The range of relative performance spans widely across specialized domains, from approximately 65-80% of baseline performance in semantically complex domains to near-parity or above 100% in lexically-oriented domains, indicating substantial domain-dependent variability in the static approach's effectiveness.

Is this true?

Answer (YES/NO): YES